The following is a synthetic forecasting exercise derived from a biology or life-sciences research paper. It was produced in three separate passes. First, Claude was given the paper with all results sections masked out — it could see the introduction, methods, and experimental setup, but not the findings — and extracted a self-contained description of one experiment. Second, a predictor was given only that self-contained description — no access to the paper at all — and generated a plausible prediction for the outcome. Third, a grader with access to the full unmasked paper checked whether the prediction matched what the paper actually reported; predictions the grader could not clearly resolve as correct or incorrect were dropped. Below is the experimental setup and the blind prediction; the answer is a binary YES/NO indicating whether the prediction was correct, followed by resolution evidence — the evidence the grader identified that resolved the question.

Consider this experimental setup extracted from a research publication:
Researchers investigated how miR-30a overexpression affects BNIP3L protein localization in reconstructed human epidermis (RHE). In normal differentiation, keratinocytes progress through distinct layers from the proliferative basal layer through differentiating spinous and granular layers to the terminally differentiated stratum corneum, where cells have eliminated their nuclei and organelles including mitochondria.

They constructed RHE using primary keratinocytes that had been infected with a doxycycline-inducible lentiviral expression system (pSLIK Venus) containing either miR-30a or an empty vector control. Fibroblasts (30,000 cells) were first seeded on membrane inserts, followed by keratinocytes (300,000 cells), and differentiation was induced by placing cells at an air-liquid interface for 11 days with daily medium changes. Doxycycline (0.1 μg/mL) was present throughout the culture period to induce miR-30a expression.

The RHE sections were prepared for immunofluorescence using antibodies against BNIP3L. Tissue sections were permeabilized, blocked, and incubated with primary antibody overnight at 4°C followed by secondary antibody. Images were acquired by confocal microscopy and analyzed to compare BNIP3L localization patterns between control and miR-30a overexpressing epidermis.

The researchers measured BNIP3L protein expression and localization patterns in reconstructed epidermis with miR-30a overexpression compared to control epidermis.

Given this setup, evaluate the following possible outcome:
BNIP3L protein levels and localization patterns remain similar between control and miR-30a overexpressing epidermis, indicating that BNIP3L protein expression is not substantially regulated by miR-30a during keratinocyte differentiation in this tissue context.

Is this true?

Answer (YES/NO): NO